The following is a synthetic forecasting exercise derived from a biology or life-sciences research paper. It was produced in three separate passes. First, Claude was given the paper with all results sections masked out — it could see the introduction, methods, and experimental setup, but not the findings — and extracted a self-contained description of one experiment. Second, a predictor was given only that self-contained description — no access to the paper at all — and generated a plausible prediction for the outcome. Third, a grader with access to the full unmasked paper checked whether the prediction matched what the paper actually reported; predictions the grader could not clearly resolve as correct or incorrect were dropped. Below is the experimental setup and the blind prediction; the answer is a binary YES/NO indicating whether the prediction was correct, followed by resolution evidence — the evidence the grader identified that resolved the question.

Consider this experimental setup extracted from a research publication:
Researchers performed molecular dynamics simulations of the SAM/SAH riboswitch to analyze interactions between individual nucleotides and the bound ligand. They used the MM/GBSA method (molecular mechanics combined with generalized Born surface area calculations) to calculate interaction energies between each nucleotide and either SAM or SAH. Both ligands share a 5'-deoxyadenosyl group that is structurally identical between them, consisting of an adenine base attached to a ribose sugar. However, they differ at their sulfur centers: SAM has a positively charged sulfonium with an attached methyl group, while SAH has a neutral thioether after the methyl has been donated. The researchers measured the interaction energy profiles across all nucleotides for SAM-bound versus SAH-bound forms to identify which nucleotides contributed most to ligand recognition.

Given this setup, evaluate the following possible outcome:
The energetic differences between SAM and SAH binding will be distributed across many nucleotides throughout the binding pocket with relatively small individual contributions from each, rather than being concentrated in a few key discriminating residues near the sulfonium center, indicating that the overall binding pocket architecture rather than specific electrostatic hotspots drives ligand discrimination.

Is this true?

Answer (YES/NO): NO